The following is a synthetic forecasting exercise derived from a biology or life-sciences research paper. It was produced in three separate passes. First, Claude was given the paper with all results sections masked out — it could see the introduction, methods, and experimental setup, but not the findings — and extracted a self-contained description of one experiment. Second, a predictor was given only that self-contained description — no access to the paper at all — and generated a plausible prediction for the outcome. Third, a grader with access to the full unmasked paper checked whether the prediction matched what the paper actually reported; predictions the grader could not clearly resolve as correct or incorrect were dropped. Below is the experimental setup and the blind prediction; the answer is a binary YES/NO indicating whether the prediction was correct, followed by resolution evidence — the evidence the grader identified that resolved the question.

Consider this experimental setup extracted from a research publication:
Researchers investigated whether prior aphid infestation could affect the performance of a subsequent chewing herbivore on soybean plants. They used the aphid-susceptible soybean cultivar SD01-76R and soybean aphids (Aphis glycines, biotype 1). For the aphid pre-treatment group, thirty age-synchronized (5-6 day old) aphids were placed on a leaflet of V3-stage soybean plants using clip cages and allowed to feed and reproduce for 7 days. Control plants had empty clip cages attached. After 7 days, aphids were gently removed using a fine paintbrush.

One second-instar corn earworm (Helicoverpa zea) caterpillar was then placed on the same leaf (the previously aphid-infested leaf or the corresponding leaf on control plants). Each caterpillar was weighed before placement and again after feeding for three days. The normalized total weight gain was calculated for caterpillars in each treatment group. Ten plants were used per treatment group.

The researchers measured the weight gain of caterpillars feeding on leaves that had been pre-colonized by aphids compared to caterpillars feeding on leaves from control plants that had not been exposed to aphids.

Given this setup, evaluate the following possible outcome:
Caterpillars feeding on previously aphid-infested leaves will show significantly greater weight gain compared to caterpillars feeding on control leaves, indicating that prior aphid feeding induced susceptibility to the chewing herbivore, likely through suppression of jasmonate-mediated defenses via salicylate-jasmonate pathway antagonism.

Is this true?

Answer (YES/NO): NO